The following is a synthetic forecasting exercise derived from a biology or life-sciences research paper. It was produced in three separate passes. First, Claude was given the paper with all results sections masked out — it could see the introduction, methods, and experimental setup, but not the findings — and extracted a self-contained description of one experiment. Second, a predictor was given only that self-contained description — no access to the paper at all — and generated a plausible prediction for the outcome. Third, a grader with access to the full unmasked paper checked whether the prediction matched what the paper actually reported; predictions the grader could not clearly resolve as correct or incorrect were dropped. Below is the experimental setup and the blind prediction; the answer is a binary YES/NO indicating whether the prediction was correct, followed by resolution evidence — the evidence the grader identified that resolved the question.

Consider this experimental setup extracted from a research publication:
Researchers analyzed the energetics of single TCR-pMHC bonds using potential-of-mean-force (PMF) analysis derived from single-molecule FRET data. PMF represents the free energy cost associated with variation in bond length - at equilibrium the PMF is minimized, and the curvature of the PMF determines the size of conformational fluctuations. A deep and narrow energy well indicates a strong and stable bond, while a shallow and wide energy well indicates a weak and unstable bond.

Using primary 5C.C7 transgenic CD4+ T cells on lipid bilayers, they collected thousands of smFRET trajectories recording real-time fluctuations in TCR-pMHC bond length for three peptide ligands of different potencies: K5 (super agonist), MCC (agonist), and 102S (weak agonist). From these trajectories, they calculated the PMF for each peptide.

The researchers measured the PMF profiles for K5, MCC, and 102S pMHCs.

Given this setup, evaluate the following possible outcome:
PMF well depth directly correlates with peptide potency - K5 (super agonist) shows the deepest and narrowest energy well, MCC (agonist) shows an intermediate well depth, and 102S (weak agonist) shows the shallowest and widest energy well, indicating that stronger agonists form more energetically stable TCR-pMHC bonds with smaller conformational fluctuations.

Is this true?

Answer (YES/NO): NO